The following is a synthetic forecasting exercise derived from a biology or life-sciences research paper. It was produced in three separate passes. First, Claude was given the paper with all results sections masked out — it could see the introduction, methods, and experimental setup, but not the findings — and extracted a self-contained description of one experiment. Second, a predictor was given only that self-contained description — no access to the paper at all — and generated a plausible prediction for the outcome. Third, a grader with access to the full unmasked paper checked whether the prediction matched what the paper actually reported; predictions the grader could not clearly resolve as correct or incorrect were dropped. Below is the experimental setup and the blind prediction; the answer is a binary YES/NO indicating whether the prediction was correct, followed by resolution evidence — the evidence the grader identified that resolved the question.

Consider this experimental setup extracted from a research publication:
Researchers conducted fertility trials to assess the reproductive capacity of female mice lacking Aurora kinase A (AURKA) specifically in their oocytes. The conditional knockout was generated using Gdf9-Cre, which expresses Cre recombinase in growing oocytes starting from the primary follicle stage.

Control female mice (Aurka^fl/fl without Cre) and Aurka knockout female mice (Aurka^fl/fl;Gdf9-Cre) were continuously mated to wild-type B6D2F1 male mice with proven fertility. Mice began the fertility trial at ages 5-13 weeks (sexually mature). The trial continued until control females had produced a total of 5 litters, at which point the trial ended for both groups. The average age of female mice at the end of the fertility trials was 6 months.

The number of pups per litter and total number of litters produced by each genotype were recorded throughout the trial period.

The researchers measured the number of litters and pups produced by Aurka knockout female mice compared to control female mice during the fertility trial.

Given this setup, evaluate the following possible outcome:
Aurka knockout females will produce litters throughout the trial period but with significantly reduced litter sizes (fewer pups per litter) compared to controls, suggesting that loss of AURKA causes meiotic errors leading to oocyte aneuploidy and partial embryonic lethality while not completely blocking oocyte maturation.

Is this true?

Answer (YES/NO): NO